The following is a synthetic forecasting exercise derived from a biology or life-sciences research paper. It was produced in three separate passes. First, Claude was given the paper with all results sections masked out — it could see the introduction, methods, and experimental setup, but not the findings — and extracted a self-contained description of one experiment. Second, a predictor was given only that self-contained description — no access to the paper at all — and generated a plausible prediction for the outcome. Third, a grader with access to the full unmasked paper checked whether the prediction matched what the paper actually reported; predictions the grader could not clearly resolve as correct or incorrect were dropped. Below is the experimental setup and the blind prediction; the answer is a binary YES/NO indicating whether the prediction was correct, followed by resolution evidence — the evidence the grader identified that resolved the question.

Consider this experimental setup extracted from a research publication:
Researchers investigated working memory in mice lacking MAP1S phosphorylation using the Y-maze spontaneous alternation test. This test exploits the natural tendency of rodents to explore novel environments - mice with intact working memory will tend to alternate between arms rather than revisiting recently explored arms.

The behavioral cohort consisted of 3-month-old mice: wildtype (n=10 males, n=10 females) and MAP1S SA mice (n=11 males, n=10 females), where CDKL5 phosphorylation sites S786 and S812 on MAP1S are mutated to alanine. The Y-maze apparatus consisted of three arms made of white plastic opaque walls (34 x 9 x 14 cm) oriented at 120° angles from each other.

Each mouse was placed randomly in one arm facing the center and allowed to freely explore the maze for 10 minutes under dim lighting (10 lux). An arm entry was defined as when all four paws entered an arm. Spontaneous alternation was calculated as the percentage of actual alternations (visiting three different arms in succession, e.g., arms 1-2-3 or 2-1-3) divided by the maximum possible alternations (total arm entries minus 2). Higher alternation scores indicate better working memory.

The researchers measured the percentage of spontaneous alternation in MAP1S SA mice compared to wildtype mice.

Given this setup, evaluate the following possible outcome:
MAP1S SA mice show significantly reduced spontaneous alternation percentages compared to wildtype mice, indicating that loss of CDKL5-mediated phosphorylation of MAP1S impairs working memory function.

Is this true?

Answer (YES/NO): NO